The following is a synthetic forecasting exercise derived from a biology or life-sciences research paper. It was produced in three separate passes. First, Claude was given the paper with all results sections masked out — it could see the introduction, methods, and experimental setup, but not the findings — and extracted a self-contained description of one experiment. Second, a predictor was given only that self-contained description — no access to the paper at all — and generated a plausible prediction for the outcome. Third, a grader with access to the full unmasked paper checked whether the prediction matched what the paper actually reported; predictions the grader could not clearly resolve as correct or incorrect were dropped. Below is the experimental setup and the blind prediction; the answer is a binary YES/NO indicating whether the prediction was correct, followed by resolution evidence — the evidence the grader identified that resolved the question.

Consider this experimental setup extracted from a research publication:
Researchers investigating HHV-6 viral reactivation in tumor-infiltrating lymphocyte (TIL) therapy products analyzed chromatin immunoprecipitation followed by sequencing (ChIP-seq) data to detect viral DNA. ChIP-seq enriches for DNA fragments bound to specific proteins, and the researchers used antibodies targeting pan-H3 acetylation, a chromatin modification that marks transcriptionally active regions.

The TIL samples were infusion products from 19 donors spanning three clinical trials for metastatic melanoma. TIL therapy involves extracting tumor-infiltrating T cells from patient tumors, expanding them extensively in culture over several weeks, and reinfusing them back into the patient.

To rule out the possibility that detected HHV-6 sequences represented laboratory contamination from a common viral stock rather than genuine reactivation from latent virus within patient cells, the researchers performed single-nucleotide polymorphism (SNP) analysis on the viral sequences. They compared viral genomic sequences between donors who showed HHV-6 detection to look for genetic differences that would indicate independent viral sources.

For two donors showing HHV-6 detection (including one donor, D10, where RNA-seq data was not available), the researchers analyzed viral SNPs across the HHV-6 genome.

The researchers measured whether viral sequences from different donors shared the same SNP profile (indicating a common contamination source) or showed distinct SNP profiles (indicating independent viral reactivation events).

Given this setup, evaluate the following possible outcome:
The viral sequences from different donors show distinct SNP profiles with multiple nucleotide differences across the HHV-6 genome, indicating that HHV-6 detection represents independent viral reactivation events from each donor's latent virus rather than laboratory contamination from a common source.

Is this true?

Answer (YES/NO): YES